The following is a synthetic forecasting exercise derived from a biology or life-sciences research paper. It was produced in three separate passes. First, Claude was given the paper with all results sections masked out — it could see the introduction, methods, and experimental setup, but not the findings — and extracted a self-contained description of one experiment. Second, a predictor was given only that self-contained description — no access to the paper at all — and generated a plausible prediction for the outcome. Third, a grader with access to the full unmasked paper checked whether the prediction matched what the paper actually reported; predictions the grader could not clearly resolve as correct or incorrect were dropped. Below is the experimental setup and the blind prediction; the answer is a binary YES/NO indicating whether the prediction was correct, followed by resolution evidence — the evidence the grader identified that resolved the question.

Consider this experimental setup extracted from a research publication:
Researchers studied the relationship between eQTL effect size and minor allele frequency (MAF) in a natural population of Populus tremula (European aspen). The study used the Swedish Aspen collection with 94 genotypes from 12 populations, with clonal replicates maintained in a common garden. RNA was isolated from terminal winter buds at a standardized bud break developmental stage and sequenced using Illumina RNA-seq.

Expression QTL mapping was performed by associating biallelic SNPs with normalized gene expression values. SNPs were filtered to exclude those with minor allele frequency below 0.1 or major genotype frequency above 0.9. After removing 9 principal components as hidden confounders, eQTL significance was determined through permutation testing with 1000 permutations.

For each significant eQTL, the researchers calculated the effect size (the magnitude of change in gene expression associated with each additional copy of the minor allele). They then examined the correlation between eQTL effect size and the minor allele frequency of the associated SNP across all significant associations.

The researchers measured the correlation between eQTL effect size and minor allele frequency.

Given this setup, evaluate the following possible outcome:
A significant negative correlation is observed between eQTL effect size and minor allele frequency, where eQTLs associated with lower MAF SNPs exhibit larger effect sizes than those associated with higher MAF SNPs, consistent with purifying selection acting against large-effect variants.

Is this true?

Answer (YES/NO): YES